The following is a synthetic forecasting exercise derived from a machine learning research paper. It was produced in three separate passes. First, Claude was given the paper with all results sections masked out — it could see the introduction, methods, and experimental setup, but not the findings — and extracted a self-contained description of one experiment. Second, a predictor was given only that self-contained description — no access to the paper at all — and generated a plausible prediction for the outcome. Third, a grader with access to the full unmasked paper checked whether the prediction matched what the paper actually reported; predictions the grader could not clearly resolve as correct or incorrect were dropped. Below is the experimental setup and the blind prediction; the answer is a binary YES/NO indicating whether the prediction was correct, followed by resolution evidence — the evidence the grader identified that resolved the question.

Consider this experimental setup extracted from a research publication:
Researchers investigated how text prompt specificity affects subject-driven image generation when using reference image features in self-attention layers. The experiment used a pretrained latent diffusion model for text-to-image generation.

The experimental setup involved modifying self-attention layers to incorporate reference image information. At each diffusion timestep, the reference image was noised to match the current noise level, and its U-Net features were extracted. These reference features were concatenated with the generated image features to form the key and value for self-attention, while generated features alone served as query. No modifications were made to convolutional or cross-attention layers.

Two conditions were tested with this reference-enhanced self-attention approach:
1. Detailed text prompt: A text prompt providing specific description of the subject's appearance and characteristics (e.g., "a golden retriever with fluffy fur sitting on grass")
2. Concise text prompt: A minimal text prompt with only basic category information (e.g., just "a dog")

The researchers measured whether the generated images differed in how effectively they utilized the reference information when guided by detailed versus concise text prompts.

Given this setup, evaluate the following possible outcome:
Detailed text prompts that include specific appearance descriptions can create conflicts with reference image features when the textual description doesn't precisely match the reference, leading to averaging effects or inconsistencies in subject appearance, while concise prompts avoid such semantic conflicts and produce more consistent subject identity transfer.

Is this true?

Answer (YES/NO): NO